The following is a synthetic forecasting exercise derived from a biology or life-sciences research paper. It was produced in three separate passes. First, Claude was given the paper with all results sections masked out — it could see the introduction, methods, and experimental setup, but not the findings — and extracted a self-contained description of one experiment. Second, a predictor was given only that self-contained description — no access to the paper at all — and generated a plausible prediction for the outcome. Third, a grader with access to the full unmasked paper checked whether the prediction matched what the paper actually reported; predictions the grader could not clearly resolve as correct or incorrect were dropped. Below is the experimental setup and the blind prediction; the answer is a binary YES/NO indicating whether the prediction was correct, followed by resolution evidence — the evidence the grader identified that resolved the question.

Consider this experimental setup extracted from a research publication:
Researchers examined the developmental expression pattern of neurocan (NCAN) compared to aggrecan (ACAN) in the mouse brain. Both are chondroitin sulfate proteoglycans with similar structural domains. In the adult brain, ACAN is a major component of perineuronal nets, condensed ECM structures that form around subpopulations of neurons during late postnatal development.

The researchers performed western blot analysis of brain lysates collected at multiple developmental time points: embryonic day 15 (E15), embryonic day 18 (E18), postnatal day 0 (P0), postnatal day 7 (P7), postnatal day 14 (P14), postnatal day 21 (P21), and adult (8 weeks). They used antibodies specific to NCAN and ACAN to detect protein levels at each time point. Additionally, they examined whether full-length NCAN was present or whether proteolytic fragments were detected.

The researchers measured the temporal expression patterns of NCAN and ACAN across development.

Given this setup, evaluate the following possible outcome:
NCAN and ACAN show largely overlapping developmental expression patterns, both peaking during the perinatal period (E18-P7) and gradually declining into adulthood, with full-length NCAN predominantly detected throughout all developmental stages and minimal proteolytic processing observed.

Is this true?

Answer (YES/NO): NO